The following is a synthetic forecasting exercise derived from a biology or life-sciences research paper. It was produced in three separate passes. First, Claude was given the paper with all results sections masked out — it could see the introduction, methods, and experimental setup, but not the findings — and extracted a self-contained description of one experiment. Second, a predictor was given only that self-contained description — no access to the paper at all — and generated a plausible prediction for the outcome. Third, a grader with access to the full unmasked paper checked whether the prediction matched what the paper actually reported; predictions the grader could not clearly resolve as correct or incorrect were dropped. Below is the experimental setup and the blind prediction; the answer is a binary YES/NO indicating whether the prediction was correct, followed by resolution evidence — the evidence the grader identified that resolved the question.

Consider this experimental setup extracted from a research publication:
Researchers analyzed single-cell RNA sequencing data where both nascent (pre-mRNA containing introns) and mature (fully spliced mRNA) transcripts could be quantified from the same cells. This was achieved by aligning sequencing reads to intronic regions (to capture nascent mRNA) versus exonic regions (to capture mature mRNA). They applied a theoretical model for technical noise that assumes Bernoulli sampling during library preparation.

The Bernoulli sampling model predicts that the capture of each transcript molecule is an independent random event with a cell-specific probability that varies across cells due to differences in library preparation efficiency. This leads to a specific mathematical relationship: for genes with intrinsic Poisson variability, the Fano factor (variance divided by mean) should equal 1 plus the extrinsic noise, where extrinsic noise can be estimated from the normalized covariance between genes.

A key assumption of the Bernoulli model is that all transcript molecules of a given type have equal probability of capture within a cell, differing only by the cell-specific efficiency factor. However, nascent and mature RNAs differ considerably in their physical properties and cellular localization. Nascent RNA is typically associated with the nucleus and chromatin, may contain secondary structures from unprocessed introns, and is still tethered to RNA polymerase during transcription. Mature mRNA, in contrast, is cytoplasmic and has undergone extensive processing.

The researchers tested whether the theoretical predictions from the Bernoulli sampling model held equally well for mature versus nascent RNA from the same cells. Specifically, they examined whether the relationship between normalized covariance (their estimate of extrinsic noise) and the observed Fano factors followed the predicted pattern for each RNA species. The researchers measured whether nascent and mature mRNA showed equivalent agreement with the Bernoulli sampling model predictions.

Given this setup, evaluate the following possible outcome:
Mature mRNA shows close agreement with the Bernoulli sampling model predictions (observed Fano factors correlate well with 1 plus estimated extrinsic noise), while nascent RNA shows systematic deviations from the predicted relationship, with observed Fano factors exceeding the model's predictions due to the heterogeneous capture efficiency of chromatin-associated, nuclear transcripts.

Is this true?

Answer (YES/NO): YES